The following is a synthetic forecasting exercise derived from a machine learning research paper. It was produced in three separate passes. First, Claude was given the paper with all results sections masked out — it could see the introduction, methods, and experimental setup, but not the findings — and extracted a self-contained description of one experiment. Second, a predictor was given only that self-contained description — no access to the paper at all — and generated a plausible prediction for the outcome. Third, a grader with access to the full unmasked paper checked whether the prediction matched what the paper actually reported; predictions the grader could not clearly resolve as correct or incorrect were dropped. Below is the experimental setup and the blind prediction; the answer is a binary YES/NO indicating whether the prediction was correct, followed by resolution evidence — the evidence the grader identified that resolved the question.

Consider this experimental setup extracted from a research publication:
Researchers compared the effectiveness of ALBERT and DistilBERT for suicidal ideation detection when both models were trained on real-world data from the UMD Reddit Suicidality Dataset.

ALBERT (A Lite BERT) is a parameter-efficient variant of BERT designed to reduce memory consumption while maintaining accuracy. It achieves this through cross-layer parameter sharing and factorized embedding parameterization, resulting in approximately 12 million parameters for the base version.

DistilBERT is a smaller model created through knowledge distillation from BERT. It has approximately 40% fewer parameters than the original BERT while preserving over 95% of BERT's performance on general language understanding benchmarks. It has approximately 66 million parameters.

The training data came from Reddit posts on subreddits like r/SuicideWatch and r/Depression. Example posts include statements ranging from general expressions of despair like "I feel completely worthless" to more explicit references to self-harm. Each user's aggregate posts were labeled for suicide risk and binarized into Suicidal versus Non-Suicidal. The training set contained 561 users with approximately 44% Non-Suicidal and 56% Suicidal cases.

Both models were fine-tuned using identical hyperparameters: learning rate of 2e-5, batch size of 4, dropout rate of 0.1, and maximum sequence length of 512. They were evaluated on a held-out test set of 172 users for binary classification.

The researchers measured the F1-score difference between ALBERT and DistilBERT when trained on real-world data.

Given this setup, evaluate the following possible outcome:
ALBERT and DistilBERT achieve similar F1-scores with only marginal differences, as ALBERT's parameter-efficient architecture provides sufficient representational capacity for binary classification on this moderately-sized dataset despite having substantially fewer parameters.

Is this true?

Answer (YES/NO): NO